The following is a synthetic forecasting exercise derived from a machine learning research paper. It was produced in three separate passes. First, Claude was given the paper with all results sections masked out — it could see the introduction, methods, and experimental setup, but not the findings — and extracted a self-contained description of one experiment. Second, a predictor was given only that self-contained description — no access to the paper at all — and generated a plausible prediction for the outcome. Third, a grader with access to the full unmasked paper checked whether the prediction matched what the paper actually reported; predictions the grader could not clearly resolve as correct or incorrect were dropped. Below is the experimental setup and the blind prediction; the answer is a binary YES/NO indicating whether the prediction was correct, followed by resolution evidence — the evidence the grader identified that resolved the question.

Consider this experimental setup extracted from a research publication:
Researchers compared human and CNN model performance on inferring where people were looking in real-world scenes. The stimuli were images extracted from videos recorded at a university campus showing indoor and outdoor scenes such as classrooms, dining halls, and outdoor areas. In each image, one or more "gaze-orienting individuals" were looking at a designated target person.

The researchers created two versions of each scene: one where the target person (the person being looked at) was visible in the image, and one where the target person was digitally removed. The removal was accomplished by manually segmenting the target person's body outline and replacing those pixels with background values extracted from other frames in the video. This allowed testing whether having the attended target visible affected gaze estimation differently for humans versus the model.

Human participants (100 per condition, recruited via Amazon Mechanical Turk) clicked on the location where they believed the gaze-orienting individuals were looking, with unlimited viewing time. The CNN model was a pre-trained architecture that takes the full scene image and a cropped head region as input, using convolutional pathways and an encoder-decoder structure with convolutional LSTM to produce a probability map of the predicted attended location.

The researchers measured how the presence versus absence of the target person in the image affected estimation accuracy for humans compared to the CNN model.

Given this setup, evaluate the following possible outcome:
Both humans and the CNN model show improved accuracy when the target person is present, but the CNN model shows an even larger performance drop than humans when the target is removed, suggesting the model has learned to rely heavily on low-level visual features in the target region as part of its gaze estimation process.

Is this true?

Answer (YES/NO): NO